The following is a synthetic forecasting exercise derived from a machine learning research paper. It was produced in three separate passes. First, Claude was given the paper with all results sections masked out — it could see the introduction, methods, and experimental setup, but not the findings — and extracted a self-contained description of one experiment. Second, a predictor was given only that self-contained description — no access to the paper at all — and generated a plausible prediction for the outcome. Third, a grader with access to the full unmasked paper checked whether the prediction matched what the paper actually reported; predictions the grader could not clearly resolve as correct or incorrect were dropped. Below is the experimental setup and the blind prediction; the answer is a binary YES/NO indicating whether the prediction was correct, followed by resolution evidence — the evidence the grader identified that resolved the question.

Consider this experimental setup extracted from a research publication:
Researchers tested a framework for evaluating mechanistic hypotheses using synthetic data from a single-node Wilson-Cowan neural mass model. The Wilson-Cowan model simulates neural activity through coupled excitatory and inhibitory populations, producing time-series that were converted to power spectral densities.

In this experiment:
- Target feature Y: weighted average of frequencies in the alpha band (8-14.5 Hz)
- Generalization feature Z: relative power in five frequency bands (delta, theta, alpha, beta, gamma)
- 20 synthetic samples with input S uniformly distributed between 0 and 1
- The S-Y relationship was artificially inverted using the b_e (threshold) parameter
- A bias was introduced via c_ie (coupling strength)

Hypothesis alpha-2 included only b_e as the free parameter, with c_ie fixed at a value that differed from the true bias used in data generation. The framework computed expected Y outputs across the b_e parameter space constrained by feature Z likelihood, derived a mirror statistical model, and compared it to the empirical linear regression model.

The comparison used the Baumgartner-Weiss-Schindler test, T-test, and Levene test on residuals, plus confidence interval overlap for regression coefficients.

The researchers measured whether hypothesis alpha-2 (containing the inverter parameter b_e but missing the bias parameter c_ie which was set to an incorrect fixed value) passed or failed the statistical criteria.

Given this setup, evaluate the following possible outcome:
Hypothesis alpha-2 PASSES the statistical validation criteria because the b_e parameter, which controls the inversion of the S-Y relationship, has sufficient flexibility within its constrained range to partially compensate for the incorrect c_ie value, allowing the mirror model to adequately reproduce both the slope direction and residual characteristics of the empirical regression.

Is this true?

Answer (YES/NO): NO